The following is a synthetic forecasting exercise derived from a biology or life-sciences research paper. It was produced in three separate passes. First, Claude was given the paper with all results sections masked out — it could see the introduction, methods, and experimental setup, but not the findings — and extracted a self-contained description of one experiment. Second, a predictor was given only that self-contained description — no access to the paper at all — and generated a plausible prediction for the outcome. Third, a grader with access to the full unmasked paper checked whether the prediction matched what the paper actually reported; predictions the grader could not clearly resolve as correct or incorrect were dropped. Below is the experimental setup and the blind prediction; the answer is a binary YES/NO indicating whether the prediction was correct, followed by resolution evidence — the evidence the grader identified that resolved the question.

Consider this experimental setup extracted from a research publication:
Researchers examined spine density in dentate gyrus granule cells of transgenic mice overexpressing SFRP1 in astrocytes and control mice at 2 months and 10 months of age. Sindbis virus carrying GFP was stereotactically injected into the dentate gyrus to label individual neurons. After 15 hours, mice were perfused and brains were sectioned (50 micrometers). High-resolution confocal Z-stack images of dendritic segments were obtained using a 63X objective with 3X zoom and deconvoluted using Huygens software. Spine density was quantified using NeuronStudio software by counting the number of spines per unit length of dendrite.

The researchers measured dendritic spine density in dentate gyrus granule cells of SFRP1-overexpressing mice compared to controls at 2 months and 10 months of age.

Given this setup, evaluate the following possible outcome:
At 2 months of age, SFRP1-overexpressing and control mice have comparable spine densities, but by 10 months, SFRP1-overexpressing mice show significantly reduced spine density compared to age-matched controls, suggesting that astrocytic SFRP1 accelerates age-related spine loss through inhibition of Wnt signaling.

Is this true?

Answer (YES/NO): NO